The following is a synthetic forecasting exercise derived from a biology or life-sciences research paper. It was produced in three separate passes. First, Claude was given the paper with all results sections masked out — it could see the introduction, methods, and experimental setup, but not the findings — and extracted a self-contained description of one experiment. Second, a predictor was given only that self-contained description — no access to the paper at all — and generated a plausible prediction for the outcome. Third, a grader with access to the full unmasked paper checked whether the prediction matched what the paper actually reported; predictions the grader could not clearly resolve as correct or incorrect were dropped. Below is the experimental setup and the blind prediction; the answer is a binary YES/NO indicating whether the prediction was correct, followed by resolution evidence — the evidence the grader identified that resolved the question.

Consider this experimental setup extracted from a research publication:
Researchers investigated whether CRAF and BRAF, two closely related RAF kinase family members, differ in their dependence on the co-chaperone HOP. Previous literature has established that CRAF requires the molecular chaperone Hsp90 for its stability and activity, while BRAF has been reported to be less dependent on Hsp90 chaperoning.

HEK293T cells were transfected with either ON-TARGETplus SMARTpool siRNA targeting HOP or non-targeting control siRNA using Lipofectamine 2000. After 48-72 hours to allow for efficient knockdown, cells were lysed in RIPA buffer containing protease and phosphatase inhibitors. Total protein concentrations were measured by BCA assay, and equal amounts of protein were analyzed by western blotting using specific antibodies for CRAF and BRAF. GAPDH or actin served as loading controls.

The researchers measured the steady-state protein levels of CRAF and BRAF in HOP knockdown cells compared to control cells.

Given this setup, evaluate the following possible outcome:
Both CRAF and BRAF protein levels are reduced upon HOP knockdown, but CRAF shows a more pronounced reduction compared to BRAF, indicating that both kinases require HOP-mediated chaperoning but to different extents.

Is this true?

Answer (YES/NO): NO